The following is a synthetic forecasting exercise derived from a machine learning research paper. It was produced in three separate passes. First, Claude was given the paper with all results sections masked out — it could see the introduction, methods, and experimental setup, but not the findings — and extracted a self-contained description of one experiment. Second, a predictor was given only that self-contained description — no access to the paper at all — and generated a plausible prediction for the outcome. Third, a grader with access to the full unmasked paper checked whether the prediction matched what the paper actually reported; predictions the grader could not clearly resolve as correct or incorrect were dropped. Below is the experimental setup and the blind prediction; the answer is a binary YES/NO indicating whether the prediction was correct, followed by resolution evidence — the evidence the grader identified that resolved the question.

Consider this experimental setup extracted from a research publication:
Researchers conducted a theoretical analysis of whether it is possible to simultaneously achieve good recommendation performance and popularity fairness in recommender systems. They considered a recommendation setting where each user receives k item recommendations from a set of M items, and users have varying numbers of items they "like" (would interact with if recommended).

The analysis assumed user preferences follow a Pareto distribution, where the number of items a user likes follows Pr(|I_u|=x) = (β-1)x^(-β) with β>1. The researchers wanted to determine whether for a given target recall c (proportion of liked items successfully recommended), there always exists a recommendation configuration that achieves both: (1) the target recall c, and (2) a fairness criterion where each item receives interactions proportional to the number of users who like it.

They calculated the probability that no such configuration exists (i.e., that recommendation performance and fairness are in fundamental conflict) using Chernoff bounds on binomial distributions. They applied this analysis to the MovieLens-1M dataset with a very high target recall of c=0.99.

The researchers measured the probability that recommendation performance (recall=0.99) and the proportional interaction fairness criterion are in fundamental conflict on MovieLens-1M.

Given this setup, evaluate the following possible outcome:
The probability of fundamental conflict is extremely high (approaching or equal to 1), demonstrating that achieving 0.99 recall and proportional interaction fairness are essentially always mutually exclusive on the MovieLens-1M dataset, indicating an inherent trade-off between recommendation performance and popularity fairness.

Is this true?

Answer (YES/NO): NO